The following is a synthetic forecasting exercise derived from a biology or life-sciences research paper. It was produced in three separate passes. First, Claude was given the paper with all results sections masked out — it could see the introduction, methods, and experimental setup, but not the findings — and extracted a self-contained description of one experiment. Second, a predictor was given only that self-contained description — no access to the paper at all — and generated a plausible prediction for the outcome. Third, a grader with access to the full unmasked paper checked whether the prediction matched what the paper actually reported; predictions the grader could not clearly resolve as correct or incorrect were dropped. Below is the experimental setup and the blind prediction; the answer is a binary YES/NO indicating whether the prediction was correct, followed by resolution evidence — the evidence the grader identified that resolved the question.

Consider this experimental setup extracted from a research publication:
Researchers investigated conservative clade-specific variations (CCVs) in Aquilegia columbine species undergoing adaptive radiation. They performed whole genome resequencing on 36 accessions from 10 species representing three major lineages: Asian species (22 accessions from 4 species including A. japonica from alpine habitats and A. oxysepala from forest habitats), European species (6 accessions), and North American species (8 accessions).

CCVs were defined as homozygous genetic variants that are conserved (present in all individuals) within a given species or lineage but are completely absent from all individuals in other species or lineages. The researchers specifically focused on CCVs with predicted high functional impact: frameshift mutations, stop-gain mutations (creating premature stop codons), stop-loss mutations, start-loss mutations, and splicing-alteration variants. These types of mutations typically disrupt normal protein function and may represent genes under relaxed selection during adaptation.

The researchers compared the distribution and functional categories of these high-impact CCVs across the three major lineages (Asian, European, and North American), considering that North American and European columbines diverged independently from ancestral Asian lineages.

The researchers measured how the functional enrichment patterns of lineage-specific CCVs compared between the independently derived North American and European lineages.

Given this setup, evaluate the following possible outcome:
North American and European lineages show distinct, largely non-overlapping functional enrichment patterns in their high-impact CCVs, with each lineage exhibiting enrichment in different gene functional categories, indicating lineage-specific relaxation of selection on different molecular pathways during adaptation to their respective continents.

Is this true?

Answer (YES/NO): YES